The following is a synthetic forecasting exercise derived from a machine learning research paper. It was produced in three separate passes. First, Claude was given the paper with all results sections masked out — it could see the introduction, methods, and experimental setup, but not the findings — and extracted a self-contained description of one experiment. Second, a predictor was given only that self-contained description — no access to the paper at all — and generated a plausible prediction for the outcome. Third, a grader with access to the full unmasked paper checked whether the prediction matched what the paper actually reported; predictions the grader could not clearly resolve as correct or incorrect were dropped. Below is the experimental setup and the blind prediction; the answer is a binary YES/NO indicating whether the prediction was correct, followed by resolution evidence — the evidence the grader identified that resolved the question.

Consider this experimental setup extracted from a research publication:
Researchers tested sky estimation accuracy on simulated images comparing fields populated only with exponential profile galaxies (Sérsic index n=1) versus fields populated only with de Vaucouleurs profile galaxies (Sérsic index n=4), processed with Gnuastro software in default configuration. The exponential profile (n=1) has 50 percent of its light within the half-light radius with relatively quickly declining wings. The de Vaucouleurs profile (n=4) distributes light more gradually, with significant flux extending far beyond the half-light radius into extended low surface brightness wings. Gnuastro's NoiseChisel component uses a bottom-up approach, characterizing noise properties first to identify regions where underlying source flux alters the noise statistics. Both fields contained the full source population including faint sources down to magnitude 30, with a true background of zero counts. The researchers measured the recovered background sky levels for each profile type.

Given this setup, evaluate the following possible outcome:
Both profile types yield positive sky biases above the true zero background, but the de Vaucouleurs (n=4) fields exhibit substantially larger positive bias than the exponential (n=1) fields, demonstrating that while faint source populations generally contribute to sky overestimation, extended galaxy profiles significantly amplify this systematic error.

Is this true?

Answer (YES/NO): YES